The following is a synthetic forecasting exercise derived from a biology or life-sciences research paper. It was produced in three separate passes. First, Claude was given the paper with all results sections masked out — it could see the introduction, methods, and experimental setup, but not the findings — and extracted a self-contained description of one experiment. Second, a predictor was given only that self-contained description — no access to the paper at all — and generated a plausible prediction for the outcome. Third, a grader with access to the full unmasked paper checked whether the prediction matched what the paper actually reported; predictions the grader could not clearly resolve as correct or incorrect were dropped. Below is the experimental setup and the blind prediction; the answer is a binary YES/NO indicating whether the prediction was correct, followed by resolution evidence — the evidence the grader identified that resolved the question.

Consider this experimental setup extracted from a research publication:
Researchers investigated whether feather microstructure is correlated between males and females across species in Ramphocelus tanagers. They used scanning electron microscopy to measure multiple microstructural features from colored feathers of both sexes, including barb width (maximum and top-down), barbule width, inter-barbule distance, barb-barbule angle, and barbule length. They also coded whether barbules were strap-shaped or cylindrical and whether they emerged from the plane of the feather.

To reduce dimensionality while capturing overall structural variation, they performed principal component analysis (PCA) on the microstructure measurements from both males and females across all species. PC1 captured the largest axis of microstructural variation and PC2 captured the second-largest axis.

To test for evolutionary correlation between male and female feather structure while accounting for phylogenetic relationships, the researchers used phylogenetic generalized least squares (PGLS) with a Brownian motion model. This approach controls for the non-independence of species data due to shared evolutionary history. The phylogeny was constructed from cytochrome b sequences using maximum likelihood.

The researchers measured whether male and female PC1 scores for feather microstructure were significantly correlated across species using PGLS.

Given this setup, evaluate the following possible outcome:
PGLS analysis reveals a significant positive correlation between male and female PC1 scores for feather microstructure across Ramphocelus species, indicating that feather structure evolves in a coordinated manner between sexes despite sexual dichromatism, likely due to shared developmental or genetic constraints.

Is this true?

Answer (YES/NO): NO